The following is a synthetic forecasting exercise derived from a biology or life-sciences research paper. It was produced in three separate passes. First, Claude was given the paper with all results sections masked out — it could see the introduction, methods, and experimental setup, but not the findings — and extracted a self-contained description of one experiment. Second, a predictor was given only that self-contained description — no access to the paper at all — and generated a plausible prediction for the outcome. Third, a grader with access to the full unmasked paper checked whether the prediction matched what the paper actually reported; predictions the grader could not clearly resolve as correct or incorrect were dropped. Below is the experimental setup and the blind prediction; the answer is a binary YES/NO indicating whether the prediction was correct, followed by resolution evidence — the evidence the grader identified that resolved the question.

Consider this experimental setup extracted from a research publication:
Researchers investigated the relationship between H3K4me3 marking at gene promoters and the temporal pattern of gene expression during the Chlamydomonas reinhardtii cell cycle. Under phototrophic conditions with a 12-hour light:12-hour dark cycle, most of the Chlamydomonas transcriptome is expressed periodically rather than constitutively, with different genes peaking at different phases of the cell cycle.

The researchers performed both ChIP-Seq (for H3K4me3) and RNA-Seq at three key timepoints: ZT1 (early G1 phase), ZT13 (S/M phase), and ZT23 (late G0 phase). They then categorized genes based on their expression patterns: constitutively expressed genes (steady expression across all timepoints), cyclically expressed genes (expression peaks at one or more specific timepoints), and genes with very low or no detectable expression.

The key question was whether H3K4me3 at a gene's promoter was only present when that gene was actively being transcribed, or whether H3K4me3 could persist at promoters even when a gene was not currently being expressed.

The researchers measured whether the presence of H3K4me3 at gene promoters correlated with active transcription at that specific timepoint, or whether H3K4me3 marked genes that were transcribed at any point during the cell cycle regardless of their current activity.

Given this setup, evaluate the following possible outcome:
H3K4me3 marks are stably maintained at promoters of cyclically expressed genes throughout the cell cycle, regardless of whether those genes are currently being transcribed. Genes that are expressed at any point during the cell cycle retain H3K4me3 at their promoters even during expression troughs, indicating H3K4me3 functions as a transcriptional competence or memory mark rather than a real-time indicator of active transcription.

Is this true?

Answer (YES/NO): YES